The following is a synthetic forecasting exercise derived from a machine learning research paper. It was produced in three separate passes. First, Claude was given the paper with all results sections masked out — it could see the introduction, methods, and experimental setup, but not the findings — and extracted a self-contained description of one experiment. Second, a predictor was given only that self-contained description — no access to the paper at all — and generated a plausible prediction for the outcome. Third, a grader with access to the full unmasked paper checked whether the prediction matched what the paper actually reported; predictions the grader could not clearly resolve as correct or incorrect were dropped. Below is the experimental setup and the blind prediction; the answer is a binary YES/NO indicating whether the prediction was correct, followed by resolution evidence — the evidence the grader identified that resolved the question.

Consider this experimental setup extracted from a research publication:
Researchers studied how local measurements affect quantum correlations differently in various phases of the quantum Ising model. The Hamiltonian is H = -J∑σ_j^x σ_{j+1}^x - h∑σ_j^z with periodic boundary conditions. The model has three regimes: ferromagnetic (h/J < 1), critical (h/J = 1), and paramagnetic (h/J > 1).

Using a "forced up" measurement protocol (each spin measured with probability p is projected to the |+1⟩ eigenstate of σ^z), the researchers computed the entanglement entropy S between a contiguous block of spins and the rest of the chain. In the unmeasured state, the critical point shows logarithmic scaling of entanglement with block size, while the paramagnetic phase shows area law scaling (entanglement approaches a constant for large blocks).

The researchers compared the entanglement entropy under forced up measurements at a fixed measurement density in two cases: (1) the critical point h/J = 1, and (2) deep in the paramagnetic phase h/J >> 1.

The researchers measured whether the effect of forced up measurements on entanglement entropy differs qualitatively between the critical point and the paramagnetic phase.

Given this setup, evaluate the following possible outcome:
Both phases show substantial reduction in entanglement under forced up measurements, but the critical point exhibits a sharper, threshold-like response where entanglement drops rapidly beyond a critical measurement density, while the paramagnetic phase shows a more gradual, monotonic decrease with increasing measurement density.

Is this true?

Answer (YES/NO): NO